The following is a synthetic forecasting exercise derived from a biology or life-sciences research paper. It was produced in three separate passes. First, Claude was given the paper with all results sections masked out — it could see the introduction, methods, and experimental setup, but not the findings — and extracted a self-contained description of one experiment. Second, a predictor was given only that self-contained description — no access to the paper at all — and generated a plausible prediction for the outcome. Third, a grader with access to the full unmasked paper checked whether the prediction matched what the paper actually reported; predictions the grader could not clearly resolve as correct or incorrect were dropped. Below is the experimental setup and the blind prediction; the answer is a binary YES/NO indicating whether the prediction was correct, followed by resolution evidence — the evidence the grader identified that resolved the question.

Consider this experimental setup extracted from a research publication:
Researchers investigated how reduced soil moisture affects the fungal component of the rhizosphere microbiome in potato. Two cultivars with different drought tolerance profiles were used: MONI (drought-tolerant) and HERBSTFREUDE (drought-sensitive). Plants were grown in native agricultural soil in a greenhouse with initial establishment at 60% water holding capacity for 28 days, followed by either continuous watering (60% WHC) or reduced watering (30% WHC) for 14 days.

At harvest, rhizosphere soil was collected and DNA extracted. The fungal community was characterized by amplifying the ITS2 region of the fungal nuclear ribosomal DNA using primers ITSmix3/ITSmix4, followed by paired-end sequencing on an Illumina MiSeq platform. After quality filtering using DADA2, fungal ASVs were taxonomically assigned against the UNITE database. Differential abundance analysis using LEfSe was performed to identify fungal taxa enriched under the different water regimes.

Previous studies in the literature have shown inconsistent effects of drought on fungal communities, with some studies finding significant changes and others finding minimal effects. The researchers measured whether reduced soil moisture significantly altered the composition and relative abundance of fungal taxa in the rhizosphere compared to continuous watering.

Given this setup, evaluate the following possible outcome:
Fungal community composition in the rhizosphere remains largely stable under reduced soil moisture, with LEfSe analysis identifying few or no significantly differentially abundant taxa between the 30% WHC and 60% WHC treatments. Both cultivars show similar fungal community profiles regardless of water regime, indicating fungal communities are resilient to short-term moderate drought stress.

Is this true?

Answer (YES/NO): NO